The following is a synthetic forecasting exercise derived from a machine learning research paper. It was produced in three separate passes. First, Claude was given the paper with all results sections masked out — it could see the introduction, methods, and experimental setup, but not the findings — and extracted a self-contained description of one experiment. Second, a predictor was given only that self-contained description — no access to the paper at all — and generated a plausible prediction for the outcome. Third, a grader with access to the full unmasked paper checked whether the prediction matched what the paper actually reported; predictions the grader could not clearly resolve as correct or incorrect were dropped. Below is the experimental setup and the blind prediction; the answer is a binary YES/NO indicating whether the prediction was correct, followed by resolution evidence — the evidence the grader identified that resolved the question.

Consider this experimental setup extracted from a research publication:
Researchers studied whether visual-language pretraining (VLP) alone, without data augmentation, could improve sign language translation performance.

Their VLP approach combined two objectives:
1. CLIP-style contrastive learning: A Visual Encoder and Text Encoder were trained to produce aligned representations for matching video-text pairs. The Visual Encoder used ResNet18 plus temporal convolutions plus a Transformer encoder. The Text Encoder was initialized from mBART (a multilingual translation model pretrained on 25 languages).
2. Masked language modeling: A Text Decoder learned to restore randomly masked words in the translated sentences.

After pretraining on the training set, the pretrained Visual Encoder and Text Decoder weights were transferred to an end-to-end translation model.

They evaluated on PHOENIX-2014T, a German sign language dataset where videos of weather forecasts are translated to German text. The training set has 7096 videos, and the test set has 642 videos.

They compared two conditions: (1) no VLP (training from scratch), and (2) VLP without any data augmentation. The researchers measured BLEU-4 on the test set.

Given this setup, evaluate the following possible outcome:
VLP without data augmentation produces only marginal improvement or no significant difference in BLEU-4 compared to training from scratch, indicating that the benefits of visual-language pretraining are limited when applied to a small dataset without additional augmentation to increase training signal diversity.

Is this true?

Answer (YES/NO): YES